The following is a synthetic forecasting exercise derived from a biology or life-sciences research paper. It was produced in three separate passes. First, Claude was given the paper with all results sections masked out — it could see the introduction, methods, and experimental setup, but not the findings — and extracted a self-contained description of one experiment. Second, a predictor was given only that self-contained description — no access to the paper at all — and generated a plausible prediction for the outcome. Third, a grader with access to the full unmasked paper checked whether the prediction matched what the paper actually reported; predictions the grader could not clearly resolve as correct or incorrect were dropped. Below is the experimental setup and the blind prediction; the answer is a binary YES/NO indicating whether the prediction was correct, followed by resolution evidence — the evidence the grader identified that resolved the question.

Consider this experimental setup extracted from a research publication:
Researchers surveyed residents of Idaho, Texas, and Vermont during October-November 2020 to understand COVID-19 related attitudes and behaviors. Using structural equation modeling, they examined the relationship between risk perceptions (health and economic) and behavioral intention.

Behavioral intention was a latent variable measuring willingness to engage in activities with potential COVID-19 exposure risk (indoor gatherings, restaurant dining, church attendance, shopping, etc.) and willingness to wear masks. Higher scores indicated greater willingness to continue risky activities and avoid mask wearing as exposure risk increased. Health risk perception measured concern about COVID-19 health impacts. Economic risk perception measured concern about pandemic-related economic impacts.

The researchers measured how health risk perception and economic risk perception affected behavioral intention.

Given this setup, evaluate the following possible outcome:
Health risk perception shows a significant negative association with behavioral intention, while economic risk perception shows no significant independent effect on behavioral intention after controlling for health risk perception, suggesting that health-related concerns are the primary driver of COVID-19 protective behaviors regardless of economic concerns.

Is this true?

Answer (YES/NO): NO